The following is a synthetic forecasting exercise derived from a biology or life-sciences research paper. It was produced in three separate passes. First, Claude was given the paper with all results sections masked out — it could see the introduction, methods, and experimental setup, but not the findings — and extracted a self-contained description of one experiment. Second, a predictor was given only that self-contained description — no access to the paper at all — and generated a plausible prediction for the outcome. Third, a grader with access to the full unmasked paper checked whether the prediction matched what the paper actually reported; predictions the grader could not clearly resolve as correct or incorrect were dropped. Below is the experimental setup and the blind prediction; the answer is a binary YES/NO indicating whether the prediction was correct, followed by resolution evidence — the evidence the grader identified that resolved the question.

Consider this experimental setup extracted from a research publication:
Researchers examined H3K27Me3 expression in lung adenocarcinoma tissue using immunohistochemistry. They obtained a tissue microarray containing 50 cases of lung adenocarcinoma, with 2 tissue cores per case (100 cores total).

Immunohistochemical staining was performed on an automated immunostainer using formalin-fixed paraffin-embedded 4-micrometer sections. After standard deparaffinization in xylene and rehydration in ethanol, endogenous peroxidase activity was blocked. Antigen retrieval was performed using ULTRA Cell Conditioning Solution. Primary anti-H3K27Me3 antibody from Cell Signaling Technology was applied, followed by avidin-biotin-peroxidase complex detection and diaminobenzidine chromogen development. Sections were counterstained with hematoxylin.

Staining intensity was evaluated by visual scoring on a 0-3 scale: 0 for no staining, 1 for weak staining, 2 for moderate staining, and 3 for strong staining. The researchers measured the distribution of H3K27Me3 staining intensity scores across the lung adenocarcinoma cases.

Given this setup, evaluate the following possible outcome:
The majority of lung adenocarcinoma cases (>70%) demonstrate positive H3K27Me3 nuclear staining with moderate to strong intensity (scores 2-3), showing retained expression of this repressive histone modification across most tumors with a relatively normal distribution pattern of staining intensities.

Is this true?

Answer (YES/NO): NO